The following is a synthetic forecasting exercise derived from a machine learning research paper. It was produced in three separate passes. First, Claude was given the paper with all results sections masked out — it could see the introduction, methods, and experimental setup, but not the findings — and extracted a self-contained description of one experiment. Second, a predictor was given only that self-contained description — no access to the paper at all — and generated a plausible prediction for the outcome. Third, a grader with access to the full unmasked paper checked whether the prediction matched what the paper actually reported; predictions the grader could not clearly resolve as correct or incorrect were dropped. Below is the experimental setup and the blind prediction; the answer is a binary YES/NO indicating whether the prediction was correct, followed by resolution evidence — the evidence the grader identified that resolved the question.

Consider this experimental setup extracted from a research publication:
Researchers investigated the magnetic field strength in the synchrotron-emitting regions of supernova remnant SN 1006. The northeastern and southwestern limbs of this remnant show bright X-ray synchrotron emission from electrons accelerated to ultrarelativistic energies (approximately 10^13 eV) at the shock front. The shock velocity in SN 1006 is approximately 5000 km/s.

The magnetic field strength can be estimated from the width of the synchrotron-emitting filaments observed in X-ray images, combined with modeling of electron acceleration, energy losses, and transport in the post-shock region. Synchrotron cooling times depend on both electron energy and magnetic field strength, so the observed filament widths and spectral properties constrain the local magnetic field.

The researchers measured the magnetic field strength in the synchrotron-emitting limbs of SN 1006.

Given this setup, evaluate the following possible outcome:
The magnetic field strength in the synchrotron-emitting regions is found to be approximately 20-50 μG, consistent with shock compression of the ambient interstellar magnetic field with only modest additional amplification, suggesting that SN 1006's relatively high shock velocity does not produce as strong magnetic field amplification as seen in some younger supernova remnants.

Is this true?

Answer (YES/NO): NO